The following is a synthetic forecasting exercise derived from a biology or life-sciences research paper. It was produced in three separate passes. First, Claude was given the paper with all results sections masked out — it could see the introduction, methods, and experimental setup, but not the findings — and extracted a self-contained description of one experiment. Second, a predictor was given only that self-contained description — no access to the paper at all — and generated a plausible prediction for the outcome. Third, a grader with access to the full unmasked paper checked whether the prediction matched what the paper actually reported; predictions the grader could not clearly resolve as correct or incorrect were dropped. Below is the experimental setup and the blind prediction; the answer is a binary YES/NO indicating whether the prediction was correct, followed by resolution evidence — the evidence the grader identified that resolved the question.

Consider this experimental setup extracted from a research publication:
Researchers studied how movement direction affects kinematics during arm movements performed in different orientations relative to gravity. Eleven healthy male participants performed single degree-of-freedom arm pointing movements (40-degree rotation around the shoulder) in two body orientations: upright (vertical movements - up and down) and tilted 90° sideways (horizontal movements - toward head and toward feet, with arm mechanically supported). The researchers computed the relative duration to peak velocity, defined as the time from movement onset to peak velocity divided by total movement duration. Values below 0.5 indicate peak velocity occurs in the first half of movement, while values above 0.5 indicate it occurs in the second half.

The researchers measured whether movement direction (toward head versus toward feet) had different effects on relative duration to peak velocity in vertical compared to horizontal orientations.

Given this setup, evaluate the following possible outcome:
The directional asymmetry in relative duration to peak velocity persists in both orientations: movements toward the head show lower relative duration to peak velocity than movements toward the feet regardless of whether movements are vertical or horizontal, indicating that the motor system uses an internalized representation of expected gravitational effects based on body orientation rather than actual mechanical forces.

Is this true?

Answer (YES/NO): NO